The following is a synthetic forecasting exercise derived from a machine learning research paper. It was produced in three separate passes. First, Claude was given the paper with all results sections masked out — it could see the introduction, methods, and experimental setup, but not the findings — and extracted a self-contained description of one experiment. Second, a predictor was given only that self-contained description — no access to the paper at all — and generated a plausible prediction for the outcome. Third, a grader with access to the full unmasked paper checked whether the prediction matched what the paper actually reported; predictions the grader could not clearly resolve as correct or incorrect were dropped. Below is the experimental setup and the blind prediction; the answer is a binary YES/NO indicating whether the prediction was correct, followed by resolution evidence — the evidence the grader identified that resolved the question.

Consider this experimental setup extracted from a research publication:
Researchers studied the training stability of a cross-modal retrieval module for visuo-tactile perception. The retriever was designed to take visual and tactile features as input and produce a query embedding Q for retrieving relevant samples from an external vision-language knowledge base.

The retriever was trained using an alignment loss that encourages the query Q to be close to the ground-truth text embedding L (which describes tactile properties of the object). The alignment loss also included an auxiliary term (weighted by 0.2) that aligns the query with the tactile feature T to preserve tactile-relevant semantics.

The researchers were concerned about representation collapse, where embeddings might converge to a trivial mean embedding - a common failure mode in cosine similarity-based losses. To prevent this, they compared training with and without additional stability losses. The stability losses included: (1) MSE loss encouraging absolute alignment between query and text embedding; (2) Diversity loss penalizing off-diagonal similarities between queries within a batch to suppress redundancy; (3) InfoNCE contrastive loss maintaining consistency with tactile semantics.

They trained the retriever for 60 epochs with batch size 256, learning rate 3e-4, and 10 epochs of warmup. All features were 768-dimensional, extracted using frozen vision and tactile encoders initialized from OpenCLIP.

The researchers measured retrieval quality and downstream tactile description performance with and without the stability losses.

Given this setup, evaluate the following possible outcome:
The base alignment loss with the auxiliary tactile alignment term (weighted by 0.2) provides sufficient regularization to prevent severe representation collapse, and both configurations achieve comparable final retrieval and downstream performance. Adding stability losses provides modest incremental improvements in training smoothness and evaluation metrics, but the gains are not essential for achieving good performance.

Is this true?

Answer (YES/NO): NO